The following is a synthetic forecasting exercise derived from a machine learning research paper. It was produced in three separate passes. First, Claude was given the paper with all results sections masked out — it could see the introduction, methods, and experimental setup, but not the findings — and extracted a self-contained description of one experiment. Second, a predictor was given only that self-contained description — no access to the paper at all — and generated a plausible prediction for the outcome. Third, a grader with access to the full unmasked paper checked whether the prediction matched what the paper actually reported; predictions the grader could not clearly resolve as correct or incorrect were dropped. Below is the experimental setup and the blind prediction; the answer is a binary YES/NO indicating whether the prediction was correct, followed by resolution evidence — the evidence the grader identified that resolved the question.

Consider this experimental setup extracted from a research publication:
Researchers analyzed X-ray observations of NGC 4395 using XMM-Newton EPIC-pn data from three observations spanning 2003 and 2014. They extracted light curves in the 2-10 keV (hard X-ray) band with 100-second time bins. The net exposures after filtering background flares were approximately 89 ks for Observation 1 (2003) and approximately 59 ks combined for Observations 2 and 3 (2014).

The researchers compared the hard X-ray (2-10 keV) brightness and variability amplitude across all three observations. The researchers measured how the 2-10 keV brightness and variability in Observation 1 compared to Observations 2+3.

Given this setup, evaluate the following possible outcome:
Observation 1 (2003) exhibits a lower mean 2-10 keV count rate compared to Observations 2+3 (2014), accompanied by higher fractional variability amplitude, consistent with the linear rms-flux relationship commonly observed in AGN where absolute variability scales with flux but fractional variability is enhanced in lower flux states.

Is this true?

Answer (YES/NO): NO